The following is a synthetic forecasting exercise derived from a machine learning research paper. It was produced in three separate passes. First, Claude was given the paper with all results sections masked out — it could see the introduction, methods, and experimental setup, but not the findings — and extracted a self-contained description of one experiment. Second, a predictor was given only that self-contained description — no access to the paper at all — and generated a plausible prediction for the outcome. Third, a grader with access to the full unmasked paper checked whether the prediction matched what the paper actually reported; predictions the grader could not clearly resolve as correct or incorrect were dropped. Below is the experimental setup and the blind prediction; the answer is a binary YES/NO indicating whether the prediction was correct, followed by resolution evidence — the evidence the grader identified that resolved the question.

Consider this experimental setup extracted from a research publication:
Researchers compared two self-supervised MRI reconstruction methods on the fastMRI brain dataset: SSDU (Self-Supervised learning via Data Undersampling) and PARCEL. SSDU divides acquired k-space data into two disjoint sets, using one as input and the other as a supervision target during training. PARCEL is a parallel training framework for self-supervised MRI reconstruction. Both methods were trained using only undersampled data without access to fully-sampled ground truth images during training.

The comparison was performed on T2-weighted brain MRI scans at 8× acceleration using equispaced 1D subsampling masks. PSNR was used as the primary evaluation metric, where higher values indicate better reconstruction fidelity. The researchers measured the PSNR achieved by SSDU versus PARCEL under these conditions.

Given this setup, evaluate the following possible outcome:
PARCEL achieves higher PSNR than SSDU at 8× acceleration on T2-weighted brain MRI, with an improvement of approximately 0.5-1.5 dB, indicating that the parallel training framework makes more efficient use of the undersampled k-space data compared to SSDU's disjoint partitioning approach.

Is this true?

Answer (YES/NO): NO